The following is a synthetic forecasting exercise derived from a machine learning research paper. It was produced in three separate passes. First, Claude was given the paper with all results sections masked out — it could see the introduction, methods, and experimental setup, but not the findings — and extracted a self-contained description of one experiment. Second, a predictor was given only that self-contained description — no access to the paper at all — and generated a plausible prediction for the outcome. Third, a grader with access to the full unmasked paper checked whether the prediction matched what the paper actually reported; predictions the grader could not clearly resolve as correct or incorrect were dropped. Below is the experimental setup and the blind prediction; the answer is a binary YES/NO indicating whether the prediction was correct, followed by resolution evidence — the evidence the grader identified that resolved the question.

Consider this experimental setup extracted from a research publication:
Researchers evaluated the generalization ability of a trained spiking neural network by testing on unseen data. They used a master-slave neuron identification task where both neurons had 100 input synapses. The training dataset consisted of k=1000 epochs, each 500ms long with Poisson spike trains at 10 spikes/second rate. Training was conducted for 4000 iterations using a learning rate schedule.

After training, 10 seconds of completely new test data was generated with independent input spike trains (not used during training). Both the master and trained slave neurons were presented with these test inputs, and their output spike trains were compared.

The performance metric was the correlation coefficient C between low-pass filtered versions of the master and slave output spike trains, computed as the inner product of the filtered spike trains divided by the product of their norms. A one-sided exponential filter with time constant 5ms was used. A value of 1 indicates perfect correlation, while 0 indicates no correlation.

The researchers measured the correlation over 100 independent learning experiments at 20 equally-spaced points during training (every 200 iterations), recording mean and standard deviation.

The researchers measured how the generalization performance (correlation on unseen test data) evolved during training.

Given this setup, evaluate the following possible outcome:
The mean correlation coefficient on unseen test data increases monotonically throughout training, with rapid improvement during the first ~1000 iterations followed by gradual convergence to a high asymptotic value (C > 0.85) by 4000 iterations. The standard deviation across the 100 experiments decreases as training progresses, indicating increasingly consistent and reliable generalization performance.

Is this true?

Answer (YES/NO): YES